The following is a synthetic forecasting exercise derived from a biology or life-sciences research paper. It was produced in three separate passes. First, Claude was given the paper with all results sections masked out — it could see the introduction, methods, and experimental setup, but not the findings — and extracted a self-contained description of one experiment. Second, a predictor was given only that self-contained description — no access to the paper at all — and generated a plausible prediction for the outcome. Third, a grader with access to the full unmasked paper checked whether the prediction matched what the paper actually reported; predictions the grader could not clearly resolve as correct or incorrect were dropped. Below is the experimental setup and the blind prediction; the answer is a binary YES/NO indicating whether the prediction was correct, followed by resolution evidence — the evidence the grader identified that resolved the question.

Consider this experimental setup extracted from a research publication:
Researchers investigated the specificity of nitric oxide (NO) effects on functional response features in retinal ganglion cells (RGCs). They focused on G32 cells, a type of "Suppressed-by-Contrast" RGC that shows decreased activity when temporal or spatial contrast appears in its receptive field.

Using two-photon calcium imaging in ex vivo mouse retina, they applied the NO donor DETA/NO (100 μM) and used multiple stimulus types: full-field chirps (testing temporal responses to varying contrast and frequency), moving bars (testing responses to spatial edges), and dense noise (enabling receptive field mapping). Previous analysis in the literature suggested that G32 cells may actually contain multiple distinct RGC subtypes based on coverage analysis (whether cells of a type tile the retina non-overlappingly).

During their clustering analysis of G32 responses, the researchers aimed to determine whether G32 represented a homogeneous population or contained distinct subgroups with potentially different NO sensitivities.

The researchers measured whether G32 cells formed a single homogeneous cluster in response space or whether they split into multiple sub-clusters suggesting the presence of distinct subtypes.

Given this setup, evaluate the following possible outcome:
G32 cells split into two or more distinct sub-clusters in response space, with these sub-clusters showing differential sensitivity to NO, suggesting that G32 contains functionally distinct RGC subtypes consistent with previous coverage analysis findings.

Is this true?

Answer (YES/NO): YES